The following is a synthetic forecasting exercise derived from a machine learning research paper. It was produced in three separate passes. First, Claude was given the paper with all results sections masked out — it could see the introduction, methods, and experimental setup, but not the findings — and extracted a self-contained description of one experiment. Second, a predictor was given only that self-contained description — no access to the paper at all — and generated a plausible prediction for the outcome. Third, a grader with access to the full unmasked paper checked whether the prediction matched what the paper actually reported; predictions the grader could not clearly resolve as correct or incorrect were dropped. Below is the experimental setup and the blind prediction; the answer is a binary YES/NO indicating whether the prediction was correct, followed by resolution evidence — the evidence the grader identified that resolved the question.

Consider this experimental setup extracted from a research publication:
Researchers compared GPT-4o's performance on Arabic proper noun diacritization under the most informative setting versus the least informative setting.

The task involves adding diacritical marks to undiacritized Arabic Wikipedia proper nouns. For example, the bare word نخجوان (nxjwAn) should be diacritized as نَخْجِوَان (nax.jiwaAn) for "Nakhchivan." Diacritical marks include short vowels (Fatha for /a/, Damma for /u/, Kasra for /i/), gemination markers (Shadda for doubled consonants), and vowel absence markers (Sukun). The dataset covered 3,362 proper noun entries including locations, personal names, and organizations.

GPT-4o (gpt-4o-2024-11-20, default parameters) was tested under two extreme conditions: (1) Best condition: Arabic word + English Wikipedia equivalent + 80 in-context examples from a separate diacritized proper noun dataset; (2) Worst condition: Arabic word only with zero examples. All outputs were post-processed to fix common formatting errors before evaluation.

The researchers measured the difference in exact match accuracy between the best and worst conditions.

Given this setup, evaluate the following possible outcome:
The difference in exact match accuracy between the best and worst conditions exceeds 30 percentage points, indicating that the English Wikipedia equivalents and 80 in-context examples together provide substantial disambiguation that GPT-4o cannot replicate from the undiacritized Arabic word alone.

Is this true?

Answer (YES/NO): YES